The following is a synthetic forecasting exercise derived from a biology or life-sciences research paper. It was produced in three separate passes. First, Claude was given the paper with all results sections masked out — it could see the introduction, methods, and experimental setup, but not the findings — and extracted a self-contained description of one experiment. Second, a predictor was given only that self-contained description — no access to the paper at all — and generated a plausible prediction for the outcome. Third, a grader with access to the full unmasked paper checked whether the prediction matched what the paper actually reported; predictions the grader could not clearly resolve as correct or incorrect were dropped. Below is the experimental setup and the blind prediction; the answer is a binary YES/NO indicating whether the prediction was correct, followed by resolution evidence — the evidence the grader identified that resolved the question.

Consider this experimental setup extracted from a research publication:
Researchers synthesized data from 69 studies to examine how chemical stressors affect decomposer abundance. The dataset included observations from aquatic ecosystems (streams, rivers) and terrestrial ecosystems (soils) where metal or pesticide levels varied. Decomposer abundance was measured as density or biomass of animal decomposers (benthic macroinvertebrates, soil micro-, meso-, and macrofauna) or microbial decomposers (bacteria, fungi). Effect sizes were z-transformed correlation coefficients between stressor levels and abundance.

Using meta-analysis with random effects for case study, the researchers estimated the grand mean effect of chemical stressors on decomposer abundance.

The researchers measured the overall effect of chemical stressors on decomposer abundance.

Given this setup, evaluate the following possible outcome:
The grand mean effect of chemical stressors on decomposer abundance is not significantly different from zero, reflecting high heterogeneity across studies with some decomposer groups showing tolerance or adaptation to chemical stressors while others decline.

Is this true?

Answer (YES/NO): NO